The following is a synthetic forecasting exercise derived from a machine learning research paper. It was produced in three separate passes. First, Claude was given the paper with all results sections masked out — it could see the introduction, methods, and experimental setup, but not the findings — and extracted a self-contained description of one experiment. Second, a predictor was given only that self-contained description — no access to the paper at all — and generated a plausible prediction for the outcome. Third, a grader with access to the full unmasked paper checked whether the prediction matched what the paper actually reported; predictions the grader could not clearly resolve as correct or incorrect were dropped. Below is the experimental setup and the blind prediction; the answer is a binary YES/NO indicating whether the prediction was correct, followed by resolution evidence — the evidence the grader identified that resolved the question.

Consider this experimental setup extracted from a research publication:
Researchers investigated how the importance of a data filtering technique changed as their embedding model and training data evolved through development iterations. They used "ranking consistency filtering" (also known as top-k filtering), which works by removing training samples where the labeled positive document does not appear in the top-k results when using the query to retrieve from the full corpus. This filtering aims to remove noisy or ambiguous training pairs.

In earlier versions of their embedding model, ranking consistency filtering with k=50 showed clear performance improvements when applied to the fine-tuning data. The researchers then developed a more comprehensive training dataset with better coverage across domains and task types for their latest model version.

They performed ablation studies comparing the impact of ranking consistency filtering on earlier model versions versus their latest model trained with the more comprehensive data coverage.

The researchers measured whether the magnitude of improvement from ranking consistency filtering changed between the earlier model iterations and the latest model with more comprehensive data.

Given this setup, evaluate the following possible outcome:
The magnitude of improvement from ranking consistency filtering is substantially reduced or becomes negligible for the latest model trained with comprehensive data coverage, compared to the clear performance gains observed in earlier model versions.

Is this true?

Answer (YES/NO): YES